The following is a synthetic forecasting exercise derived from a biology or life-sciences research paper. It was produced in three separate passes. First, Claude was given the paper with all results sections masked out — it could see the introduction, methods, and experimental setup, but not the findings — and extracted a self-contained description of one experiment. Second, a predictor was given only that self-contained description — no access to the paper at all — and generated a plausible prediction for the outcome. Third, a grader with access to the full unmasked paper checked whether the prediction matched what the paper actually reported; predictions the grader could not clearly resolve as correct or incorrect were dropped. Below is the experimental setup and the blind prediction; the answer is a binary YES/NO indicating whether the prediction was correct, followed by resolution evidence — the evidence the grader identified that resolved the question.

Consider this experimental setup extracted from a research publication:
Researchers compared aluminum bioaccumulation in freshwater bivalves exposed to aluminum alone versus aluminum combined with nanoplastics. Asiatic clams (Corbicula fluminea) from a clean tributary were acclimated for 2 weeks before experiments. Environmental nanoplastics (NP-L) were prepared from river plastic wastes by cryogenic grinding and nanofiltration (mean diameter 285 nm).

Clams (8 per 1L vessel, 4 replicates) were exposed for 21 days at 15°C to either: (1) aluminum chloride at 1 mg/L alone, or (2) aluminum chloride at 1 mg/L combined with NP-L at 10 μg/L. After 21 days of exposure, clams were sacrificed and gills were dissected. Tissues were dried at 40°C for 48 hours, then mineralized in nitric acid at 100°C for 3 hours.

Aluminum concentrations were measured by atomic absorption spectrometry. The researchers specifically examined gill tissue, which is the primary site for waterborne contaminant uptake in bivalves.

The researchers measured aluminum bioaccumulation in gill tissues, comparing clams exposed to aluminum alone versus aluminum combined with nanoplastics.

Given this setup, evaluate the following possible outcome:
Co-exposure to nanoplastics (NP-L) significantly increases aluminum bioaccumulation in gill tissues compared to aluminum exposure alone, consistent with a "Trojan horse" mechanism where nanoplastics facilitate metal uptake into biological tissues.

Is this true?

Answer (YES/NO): NO